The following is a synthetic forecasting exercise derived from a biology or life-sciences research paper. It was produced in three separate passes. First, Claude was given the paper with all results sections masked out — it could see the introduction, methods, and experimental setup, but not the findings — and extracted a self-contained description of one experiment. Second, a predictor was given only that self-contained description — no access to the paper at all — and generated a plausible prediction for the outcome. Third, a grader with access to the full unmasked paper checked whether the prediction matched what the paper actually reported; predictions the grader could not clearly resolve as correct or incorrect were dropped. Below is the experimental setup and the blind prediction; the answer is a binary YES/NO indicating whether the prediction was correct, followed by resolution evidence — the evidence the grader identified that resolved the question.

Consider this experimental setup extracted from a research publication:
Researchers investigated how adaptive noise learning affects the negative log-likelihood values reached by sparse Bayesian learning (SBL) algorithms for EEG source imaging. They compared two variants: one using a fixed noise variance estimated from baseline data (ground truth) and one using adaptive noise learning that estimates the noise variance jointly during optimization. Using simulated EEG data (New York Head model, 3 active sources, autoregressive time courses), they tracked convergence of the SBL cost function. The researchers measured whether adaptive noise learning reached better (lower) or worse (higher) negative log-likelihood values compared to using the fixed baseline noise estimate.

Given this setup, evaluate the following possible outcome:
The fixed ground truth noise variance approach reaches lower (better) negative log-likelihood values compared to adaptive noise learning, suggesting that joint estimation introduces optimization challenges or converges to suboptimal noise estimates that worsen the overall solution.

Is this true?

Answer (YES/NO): NO